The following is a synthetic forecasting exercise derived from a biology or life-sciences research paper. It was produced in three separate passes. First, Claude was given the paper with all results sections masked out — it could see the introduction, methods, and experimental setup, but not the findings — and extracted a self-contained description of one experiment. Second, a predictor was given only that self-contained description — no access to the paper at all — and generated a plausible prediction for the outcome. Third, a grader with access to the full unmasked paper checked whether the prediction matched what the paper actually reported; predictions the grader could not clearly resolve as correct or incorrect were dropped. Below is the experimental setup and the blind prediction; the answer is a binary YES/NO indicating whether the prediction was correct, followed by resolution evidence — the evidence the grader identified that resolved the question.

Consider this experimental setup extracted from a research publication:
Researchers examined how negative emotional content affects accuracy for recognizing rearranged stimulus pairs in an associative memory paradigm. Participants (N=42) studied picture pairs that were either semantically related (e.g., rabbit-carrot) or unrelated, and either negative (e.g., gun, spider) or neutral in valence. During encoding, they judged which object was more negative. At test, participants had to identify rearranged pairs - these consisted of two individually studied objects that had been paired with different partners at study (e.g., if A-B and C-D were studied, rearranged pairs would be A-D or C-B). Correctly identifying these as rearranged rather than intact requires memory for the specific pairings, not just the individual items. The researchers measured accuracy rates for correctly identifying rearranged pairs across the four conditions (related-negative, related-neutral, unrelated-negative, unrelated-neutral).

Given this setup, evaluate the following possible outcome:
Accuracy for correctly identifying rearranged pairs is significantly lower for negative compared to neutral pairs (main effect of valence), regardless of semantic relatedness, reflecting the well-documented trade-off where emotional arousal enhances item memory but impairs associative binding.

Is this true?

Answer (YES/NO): NO